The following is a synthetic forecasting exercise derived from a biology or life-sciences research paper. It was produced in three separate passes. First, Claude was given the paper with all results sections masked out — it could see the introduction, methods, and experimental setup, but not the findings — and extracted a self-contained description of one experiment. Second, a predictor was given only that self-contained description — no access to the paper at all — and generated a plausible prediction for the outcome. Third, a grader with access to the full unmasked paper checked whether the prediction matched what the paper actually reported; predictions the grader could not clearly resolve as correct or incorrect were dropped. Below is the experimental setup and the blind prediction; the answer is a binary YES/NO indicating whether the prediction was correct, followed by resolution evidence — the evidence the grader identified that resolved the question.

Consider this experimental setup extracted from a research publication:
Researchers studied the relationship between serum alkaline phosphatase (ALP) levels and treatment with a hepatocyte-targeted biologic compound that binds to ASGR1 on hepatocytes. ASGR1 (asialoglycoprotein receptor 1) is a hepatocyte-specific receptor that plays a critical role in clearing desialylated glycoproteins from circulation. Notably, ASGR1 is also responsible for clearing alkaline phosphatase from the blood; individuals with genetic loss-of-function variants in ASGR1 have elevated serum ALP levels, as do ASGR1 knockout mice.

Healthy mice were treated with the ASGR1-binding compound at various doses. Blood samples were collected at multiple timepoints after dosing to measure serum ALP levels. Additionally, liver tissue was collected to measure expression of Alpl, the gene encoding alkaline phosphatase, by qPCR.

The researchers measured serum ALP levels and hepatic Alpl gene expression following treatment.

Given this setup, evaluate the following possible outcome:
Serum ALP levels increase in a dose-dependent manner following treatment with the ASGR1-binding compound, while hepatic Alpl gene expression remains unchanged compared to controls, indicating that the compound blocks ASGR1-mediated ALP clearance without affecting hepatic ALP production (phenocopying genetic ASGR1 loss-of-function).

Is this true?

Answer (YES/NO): YES